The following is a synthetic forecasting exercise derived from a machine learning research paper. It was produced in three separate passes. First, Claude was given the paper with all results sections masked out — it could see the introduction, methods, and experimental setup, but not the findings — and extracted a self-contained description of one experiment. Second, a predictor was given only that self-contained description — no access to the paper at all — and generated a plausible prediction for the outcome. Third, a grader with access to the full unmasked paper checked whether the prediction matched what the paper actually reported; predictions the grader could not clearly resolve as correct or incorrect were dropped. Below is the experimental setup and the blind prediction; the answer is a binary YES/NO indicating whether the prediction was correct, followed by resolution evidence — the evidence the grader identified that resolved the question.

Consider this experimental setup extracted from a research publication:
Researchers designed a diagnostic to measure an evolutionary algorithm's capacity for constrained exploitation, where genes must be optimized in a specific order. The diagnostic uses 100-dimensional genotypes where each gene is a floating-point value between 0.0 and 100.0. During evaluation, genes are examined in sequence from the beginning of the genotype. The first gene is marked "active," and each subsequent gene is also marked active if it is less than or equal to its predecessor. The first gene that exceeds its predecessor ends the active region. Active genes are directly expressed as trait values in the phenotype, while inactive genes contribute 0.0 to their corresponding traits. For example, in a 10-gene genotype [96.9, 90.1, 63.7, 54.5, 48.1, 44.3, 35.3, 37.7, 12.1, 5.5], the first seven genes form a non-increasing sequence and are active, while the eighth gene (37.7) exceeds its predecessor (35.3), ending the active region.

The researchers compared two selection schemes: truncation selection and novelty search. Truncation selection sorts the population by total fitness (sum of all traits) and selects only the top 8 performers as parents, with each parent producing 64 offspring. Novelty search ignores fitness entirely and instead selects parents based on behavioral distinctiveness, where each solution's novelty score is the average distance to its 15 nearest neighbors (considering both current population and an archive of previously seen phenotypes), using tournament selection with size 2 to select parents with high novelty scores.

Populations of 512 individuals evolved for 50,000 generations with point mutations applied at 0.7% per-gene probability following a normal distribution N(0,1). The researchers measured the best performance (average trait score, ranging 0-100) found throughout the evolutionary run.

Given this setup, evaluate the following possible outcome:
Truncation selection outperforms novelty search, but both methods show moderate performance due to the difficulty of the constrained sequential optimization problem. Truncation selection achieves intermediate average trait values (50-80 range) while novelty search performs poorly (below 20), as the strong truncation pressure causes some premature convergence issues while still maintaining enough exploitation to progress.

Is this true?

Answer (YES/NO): NO